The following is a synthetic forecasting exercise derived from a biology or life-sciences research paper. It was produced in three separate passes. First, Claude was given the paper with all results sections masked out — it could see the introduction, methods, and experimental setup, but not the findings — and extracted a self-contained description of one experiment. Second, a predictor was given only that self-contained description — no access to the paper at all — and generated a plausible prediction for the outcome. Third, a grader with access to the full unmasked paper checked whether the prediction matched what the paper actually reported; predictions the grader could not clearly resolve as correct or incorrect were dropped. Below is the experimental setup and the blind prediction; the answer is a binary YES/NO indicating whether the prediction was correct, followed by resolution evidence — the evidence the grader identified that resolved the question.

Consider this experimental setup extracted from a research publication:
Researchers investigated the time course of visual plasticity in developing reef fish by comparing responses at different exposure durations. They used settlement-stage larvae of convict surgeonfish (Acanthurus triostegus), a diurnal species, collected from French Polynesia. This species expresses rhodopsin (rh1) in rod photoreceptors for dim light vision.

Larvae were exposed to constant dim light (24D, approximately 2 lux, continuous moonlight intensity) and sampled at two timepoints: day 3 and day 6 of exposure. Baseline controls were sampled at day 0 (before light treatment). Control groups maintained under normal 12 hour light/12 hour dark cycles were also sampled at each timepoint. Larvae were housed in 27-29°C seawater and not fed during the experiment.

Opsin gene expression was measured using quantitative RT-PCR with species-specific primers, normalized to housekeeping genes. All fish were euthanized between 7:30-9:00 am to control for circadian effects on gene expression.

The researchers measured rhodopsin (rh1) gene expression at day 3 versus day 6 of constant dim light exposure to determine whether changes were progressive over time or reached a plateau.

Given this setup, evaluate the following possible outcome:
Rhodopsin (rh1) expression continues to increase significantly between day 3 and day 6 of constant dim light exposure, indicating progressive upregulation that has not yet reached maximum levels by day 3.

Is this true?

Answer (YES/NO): NO